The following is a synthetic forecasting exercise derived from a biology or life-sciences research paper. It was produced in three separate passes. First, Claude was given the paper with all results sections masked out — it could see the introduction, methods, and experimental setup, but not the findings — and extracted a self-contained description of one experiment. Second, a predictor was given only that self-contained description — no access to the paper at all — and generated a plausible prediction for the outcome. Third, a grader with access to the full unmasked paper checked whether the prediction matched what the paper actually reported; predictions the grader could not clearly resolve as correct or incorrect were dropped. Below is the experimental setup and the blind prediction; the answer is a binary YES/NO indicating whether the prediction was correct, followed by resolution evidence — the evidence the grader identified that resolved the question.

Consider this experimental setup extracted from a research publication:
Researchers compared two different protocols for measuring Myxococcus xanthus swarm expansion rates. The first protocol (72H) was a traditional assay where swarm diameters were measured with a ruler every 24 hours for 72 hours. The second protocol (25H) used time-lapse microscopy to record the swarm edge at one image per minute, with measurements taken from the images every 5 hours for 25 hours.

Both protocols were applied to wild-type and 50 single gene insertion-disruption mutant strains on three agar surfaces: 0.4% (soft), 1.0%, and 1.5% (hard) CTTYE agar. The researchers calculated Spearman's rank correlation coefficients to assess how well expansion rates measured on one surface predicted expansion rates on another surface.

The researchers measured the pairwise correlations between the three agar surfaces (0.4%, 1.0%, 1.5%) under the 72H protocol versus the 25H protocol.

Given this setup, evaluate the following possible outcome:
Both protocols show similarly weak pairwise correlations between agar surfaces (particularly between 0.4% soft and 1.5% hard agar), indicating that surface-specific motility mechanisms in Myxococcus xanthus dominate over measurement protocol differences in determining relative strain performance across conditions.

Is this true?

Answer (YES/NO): NO